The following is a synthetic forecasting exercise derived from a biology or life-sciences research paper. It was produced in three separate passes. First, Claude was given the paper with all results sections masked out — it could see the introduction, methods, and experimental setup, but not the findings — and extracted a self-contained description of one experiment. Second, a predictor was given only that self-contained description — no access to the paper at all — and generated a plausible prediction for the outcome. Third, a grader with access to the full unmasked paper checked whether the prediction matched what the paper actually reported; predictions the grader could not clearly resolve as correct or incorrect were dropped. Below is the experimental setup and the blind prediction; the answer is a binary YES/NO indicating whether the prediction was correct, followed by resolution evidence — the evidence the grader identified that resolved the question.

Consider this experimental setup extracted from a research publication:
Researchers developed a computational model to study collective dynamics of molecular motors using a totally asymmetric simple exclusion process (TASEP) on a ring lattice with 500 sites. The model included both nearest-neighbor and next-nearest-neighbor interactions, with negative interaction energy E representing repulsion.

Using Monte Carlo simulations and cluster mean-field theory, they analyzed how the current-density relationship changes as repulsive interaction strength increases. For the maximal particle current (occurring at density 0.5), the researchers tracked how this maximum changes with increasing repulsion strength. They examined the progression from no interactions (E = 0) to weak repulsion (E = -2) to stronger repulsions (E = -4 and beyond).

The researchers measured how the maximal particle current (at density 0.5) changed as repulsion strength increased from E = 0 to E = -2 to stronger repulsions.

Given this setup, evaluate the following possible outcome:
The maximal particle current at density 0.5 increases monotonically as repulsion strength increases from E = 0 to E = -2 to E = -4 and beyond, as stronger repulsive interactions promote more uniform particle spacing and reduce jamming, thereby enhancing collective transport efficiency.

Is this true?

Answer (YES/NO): NO